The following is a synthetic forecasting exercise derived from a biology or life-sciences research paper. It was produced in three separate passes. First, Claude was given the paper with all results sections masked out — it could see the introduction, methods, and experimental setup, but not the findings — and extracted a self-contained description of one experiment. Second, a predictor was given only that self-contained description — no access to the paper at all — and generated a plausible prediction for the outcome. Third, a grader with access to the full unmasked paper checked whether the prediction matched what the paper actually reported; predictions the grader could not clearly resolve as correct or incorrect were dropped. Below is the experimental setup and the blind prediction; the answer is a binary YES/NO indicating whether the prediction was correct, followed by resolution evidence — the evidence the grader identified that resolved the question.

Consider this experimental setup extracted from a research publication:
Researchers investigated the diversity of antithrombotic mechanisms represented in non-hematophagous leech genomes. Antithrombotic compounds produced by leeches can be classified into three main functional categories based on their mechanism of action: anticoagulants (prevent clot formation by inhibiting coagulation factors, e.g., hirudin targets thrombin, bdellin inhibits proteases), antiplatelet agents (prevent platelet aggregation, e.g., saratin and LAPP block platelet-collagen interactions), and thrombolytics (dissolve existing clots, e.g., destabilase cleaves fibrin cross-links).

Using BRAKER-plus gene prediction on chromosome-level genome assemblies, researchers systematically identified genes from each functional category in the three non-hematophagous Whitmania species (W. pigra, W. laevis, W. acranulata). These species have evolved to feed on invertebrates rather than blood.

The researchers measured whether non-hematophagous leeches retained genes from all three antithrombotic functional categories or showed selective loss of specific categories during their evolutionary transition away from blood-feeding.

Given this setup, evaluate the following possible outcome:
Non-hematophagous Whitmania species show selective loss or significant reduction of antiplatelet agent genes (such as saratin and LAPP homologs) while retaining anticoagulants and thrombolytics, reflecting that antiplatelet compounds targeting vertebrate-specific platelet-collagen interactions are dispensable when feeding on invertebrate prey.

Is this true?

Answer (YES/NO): NO